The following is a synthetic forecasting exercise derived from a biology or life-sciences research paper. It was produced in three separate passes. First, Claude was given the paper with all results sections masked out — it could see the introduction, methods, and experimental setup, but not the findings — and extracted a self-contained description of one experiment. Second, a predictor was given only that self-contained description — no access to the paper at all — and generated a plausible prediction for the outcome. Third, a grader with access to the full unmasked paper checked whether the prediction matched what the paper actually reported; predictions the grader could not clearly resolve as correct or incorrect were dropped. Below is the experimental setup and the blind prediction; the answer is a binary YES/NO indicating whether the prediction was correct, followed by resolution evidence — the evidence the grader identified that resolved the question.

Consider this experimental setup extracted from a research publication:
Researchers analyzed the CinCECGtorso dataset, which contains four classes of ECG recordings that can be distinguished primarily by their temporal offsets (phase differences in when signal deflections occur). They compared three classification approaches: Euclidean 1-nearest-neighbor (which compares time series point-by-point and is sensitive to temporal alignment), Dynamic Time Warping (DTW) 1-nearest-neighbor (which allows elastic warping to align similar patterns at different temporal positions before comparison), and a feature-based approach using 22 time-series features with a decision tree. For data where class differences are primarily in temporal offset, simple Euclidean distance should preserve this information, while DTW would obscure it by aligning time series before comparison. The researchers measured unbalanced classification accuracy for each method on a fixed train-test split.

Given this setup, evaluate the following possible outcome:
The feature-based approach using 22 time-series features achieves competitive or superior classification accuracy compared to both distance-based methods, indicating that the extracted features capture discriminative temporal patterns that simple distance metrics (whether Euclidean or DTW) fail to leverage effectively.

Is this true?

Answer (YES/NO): NO